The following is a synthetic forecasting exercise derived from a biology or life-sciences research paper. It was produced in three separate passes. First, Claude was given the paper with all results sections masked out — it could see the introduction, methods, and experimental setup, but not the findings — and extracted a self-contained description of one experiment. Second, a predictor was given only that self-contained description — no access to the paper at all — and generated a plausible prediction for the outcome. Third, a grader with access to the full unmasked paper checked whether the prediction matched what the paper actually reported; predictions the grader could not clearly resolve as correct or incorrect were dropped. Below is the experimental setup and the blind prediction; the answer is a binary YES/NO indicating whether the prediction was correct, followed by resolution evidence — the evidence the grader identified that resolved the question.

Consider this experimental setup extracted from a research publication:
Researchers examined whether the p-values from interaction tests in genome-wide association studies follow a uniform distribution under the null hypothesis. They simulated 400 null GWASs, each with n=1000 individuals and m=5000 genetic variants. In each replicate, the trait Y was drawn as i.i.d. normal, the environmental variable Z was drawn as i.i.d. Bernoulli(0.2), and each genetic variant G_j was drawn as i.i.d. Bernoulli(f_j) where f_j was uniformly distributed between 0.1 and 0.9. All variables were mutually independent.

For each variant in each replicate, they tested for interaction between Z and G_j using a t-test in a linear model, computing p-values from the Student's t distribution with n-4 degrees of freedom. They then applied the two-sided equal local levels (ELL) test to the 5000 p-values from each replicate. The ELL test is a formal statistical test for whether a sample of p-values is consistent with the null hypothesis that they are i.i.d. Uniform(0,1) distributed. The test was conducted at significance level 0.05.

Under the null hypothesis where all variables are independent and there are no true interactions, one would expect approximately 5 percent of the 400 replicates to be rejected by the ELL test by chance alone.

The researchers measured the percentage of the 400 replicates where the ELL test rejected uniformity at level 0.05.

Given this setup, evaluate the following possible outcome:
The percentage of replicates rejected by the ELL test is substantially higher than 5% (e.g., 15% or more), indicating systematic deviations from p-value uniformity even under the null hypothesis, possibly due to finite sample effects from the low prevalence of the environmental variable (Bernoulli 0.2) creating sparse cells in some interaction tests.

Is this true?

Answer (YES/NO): YES